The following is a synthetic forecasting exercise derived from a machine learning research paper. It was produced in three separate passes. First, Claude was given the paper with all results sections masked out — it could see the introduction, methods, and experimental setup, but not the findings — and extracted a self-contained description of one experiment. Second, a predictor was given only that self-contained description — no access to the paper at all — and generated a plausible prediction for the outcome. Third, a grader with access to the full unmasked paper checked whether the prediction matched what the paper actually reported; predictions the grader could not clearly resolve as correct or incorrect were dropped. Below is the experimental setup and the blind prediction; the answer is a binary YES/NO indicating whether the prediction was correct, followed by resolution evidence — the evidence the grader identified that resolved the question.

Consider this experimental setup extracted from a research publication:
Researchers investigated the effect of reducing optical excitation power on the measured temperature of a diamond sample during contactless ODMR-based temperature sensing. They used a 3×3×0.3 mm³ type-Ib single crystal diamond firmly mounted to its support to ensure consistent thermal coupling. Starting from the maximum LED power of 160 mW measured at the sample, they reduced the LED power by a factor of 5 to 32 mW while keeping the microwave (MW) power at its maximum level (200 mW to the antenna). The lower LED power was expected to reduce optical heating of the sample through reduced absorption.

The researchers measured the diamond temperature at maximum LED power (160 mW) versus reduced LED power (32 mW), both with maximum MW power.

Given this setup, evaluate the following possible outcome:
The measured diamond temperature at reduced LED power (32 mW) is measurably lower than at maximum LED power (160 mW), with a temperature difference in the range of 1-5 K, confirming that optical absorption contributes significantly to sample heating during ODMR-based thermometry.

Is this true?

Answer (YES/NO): NO